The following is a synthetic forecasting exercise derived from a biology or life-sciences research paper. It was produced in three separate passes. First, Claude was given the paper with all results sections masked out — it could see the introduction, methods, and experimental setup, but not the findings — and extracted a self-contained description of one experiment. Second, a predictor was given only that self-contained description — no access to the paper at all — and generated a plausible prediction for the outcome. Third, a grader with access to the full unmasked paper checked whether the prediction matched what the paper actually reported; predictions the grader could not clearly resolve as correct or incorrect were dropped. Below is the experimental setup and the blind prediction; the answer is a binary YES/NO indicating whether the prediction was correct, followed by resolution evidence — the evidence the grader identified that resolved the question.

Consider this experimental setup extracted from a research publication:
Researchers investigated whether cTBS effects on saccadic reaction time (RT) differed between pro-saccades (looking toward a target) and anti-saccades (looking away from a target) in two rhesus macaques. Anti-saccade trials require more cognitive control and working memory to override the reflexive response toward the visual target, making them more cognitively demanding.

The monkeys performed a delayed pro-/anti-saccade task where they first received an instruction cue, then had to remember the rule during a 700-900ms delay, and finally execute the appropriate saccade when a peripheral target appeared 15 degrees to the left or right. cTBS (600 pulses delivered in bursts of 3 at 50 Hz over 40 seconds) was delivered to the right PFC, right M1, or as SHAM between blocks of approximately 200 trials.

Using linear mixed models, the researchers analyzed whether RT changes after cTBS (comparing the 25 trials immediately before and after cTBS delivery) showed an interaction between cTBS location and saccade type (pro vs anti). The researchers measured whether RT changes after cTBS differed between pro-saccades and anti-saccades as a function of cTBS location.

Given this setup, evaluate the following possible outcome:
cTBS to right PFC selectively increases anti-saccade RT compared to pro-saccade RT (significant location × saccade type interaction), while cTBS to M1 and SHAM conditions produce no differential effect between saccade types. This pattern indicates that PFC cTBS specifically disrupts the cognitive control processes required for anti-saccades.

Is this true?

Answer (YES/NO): NO